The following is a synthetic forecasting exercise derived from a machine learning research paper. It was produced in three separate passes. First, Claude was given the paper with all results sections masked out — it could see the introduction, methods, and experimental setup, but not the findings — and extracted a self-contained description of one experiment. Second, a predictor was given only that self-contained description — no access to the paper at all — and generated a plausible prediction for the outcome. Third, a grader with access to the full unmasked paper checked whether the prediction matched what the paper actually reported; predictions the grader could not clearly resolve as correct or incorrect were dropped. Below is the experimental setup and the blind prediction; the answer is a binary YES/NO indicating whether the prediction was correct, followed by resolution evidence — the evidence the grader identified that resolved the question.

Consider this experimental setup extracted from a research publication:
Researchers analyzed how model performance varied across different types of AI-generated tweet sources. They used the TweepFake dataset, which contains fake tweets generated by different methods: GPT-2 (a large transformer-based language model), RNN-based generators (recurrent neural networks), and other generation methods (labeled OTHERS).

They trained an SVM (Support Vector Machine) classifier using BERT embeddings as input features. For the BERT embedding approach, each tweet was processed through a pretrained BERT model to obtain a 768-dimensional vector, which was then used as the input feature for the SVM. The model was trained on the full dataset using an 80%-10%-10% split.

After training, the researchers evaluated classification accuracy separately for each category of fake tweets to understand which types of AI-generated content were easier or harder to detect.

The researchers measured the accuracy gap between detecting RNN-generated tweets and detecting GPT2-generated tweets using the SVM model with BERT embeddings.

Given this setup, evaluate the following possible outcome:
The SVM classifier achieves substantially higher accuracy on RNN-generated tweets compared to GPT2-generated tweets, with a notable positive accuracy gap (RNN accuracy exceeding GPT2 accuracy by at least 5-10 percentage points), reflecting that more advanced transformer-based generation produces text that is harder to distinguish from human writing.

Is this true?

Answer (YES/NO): YES